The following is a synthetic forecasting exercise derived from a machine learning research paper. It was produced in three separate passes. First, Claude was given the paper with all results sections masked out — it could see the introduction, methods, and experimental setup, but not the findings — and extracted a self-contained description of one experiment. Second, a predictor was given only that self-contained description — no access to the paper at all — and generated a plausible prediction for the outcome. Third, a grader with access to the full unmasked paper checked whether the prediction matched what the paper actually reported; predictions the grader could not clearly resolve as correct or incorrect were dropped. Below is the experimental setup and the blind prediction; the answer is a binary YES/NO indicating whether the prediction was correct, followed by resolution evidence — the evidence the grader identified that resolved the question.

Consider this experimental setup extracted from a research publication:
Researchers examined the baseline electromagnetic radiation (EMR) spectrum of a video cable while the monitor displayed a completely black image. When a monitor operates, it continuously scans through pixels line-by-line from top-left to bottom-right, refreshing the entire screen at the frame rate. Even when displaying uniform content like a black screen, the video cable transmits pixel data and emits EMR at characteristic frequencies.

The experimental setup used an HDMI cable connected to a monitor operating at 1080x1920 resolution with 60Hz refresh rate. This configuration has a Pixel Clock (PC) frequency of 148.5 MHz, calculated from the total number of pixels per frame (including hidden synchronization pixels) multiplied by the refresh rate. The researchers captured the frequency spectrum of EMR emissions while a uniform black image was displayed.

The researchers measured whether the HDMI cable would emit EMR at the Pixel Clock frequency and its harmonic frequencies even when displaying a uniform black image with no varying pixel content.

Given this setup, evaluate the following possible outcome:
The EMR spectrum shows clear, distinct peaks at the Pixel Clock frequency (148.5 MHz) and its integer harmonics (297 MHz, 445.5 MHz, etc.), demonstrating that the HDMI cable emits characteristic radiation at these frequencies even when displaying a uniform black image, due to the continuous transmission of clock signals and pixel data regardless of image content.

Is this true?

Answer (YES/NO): YES